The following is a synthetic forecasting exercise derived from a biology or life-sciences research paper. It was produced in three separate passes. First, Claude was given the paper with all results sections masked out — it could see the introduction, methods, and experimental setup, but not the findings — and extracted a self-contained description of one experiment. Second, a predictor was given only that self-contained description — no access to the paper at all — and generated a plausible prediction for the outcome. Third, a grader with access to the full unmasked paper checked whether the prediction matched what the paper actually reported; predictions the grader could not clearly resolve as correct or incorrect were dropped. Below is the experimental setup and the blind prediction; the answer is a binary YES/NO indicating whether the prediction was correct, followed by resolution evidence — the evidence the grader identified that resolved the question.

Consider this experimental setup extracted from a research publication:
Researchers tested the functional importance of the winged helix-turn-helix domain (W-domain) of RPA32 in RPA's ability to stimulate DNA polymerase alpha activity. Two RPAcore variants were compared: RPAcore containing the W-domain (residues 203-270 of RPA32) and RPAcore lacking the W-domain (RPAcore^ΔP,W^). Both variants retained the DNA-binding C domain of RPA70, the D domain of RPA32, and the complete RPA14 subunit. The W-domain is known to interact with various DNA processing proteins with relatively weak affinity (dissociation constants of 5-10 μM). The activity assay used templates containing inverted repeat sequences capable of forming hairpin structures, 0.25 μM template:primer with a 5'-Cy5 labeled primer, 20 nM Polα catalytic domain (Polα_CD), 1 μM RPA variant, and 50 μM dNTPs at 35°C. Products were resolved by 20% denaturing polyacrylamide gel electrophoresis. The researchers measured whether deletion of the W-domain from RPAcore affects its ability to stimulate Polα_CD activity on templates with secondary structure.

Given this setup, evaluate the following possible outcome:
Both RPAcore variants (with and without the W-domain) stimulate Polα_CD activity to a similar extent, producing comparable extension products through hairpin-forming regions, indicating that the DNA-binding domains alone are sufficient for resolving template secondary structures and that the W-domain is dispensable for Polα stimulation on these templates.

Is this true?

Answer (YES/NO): NO